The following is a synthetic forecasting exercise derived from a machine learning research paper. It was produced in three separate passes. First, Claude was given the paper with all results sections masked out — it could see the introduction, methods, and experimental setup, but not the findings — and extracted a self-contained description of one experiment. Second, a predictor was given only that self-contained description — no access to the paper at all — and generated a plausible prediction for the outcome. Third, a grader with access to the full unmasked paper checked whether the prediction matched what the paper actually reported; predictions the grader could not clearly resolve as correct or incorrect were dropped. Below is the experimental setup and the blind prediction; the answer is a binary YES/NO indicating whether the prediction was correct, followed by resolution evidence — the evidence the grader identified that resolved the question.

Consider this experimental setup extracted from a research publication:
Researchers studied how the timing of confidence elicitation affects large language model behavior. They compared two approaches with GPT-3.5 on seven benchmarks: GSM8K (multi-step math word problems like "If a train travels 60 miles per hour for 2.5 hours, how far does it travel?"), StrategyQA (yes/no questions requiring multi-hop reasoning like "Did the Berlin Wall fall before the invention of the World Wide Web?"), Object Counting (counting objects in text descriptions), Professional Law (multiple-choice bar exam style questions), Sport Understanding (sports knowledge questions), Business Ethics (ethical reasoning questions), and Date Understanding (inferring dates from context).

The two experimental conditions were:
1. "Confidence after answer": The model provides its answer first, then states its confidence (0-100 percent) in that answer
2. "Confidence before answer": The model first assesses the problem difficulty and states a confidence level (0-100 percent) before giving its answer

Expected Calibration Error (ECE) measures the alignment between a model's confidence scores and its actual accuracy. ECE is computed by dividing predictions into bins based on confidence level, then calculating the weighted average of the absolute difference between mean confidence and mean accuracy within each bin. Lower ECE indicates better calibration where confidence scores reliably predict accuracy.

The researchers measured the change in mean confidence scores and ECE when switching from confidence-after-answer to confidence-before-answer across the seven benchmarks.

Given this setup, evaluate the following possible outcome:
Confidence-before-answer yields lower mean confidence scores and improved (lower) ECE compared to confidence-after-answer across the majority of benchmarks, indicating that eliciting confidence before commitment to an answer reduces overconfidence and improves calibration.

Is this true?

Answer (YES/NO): YES